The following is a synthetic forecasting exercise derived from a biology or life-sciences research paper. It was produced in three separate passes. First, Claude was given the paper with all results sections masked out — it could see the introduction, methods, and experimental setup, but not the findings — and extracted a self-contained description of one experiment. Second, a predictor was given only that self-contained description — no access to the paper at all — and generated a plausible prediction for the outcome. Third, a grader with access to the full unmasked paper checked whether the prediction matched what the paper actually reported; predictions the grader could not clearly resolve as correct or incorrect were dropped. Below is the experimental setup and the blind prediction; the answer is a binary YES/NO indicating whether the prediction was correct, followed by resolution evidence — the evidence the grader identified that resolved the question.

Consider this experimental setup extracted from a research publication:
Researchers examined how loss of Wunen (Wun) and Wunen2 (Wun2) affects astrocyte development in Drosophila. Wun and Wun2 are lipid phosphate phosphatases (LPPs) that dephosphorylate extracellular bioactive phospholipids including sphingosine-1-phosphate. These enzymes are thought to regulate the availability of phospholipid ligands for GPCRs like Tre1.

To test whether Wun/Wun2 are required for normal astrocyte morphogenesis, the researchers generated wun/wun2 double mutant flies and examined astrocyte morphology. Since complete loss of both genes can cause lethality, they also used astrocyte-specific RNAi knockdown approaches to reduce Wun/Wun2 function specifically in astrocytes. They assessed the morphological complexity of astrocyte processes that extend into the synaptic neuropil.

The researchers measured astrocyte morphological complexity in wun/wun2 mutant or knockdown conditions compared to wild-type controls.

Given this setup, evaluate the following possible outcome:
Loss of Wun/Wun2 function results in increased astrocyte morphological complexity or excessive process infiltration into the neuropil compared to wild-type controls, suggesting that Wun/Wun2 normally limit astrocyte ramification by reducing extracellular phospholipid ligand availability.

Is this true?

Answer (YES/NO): NO